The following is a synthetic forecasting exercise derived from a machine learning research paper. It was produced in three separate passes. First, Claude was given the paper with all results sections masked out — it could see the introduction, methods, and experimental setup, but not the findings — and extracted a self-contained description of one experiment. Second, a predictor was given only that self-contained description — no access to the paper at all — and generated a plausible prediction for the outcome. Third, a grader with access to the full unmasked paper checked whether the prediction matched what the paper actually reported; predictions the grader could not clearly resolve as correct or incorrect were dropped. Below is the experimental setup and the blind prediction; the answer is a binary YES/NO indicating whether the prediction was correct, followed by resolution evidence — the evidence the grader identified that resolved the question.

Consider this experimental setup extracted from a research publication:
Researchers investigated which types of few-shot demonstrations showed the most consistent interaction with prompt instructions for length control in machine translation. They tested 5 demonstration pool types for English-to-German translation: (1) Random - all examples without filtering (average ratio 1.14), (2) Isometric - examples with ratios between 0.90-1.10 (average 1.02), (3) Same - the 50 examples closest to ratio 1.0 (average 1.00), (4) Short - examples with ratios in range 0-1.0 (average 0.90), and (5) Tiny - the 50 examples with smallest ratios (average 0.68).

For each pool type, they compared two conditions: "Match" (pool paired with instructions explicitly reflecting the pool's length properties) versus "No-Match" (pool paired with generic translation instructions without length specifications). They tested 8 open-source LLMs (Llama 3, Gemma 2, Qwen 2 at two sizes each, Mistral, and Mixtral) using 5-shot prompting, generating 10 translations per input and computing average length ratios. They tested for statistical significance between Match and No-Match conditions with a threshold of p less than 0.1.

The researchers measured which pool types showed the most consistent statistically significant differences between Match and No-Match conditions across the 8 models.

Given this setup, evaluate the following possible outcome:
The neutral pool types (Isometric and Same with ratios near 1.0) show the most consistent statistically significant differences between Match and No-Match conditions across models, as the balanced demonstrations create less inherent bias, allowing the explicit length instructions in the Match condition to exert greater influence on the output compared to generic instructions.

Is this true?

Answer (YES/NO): NO